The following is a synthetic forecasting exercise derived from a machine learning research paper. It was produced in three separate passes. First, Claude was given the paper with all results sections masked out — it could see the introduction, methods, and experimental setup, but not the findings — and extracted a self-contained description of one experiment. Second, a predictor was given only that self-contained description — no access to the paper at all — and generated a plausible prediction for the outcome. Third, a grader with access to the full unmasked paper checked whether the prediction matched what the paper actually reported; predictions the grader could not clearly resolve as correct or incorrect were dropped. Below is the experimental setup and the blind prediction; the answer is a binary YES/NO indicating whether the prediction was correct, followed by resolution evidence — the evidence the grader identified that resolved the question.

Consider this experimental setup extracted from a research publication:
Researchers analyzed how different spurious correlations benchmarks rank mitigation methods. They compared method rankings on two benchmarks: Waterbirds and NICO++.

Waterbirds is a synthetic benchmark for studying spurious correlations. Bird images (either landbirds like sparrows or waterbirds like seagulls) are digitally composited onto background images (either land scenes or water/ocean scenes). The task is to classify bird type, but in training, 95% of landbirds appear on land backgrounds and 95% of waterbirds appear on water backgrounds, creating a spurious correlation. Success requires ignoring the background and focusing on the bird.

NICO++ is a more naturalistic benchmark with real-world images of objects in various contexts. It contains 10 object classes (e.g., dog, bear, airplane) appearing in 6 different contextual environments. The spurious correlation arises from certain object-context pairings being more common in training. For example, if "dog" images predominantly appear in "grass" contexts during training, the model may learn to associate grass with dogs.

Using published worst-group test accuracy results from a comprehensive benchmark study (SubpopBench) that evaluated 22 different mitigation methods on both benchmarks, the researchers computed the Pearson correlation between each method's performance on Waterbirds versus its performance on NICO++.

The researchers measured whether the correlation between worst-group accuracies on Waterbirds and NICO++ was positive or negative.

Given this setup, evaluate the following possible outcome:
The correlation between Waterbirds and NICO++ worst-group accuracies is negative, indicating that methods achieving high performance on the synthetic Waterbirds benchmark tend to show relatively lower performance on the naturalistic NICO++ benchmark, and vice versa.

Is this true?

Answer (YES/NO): YES